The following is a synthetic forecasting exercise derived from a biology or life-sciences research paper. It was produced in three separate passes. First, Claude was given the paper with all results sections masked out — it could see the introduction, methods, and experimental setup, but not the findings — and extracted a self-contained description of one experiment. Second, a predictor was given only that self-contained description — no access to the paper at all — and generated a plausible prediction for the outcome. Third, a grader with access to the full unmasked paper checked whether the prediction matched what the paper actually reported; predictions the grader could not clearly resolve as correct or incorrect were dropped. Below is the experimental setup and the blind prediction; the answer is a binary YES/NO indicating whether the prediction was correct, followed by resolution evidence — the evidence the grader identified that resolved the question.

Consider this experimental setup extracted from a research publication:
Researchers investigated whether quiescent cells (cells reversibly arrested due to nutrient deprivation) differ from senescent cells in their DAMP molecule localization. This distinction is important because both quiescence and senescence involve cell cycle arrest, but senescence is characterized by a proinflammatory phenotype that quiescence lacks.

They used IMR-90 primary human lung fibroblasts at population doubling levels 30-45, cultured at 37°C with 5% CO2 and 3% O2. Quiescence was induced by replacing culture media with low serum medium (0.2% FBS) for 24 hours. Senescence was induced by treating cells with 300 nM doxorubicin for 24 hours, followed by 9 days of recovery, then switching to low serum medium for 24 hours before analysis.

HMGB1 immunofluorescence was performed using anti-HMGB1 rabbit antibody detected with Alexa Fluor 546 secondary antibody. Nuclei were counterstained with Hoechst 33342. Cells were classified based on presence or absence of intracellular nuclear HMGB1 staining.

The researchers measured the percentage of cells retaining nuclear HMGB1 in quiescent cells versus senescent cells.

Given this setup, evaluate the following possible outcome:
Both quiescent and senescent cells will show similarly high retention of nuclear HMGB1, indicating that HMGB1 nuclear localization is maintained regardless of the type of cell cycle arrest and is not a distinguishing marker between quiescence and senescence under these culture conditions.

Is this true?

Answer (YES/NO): NO